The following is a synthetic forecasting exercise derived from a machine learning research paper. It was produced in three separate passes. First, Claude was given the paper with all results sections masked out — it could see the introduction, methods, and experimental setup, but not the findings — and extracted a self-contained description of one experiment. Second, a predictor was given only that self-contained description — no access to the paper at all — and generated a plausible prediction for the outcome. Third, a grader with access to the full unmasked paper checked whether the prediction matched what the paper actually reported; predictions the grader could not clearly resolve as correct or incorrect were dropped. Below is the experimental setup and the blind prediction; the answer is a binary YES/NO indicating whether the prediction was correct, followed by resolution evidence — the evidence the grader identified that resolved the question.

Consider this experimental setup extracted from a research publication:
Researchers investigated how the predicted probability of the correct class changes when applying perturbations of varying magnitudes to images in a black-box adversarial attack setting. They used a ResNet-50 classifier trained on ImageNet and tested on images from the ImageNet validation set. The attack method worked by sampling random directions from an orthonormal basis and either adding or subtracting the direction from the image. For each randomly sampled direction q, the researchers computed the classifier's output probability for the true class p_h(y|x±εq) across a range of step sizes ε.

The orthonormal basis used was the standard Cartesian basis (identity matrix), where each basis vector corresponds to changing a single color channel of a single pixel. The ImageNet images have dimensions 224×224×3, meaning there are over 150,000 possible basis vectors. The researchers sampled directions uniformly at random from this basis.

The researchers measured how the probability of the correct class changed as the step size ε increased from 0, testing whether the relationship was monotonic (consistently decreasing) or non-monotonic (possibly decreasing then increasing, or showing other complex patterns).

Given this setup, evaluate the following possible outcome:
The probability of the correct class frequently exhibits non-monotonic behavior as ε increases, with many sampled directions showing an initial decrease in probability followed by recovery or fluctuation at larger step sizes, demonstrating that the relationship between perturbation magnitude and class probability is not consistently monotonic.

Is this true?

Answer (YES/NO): NO